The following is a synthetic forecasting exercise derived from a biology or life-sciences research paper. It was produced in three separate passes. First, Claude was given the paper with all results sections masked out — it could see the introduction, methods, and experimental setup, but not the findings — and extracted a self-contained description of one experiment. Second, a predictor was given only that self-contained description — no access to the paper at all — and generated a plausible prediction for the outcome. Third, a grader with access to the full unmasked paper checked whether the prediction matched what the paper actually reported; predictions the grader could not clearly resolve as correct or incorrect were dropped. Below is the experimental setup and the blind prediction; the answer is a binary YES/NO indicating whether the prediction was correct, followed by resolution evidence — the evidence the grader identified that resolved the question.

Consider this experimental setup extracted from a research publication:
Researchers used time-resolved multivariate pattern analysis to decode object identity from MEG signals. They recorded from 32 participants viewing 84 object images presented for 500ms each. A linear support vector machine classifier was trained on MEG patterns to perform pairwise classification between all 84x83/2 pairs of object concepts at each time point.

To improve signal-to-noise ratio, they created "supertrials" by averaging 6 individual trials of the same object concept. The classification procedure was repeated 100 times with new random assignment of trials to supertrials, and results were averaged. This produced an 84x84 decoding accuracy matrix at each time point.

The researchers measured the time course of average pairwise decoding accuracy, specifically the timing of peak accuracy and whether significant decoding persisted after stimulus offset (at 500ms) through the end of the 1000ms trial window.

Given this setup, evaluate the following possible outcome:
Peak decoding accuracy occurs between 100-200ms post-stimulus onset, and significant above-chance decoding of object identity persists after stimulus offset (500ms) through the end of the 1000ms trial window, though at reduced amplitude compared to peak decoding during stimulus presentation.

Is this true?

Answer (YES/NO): YES